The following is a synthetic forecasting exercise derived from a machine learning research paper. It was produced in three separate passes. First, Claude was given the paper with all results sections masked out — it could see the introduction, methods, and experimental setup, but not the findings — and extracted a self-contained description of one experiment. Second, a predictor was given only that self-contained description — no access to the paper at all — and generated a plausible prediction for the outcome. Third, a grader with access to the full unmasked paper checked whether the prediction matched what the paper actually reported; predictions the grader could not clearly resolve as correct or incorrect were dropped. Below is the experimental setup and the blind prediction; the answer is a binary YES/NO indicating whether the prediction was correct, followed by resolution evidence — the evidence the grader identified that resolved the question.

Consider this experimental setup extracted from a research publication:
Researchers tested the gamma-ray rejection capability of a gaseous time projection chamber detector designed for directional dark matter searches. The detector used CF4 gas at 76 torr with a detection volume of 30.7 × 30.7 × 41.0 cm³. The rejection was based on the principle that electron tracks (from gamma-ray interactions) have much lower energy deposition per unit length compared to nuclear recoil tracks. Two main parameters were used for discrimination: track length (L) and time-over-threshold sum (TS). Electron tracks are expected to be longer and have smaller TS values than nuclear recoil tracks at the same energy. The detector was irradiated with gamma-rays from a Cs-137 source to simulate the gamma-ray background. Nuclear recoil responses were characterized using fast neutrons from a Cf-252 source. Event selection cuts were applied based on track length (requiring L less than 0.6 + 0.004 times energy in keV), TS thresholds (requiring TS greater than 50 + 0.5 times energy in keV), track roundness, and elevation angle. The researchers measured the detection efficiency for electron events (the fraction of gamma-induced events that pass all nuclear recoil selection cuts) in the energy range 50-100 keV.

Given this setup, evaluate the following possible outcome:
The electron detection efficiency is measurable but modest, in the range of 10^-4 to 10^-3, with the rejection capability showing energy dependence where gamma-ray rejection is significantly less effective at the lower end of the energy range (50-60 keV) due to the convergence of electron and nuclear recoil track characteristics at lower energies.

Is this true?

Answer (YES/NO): NO